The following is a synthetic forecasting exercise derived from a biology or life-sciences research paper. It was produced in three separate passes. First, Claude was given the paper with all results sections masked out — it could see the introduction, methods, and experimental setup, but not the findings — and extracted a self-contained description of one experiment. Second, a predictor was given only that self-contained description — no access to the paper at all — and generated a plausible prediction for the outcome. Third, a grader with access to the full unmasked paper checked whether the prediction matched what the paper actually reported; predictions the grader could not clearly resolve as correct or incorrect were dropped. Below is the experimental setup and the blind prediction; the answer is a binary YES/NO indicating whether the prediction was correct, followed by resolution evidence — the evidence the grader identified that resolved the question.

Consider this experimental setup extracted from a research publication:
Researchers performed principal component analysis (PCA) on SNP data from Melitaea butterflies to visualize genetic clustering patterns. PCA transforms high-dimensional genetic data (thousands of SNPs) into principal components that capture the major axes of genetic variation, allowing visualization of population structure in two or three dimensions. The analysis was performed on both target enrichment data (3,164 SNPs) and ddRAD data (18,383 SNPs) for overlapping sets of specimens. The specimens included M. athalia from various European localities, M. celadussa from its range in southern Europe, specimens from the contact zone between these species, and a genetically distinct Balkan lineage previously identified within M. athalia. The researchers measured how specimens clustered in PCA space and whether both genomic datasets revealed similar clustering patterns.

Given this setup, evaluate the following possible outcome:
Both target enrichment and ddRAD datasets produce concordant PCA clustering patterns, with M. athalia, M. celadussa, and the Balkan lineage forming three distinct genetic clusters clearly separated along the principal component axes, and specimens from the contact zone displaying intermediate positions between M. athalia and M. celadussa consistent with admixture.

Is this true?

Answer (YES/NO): NO